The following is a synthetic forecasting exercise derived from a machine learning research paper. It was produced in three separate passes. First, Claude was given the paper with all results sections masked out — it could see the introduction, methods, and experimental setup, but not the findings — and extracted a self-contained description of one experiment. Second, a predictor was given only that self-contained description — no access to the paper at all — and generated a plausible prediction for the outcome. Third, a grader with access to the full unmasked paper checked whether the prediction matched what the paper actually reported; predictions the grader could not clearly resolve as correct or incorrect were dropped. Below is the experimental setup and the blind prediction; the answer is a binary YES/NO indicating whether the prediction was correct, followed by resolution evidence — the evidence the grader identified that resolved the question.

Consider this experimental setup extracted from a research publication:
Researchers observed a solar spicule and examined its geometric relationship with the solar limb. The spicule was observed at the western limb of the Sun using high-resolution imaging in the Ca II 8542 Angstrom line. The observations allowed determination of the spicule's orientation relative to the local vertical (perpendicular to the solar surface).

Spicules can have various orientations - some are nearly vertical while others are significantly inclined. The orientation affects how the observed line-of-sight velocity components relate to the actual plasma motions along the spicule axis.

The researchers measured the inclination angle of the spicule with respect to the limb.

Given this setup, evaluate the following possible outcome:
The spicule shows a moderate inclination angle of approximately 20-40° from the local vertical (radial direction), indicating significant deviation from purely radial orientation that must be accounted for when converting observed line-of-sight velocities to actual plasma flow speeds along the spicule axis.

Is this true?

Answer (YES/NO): YES